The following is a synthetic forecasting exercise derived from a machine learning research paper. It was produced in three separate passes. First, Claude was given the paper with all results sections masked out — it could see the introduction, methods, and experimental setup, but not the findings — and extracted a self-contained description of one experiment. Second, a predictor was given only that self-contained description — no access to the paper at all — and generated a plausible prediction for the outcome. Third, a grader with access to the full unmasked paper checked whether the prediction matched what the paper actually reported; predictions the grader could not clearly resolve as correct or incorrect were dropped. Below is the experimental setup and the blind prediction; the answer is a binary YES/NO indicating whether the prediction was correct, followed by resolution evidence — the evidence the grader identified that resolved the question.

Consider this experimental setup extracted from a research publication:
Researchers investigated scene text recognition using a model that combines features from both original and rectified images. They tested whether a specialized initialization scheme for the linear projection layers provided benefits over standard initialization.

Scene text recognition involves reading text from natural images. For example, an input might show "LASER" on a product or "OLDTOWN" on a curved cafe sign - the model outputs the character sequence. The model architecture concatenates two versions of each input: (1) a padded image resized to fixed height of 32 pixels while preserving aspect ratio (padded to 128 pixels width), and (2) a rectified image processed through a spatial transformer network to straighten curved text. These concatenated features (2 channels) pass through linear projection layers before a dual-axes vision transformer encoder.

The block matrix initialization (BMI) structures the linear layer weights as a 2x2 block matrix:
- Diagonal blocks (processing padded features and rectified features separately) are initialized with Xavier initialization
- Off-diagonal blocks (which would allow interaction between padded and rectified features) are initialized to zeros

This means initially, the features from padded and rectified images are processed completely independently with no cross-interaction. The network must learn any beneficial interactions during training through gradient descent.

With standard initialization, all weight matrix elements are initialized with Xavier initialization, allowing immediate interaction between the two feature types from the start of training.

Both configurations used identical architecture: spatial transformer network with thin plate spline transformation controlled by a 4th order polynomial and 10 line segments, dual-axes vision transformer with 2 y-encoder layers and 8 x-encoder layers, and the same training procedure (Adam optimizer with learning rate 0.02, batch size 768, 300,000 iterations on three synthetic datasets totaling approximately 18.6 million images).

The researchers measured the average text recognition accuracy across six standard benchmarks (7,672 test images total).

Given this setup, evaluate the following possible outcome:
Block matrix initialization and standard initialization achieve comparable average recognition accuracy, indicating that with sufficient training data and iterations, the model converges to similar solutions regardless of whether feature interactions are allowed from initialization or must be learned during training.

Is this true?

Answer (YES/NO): NO